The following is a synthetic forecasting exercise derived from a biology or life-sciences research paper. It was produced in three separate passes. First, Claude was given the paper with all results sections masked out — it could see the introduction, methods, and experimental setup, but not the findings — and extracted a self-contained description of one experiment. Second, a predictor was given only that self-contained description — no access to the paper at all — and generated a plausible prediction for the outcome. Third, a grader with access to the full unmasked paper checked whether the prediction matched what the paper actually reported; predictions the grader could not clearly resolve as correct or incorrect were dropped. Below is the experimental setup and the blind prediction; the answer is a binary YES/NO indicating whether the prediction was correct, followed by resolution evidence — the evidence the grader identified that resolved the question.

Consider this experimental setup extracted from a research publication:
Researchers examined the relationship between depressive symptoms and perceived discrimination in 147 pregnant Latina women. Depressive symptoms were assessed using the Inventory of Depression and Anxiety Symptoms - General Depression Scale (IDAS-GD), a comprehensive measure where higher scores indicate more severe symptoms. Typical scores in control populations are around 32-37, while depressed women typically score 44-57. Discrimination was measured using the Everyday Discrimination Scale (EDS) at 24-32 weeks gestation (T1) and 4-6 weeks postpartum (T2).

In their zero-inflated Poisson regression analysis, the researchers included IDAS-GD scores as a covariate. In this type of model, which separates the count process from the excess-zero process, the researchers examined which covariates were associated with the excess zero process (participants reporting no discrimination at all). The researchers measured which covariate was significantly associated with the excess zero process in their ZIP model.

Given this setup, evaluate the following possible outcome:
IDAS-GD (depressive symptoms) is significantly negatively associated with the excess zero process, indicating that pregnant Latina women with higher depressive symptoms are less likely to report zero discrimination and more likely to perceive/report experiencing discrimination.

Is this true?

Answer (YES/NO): YES